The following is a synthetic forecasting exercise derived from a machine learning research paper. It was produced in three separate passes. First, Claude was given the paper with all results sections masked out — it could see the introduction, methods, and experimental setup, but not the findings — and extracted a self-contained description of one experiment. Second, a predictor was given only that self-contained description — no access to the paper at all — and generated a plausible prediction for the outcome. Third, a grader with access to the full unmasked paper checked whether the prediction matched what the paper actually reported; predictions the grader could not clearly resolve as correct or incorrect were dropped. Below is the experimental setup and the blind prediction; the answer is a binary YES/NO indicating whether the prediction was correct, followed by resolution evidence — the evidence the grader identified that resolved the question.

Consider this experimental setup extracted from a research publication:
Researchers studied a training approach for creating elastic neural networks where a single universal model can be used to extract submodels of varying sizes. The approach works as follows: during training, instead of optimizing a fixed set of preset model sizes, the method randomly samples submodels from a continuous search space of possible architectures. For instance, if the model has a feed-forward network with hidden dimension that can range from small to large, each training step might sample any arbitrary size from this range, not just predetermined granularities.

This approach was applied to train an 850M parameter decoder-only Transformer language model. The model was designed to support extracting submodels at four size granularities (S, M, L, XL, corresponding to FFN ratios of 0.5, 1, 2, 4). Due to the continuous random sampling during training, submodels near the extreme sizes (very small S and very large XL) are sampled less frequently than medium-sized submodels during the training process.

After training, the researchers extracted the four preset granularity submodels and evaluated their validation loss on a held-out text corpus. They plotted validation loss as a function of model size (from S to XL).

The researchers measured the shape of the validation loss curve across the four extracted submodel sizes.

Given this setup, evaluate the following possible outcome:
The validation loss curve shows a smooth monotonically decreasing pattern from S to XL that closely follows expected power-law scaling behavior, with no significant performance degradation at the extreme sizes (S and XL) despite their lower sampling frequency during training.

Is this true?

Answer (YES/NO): NO